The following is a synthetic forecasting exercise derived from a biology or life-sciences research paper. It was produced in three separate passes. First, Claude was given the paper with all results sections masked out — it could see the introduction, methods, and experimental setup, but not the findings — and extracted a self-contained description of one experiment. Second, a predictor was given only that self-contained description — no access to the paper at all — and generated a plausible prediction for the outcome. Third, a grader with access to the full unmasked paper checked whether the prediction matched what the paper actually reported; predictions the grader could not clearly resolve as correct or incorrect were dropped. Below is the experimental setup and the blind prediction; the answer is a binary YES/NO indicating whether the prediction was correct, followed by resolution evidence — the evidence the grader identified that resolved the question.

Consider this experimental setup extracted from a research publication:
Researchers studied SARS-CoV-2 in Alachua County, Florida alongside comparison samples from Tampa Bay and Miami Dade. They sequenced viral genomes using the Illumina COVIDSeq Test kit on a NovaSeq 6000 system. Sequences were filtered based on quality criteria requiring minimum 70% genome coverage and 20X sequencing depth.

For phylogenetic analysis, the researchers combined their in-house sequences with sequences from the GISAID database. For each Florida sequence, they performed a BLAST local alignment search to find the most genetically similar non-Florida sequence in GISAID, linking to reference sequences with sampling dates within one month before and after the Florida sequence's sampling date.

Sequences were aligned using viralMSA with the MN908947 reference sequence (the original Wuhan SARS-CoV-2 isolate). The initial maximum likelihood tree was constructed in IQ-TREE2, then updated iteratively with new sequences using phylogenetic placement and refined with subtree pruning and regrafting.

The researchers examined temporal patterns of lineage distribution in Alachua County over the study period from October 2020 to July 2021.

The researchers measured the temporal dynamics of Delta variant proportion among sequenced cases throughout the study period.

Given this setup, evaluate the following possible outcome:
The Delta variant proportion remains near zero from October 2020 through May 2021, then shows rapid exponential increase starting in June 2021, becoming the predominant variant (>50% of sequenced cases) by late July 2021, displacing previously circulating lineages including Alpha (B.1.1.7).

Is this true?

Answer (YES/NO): YES